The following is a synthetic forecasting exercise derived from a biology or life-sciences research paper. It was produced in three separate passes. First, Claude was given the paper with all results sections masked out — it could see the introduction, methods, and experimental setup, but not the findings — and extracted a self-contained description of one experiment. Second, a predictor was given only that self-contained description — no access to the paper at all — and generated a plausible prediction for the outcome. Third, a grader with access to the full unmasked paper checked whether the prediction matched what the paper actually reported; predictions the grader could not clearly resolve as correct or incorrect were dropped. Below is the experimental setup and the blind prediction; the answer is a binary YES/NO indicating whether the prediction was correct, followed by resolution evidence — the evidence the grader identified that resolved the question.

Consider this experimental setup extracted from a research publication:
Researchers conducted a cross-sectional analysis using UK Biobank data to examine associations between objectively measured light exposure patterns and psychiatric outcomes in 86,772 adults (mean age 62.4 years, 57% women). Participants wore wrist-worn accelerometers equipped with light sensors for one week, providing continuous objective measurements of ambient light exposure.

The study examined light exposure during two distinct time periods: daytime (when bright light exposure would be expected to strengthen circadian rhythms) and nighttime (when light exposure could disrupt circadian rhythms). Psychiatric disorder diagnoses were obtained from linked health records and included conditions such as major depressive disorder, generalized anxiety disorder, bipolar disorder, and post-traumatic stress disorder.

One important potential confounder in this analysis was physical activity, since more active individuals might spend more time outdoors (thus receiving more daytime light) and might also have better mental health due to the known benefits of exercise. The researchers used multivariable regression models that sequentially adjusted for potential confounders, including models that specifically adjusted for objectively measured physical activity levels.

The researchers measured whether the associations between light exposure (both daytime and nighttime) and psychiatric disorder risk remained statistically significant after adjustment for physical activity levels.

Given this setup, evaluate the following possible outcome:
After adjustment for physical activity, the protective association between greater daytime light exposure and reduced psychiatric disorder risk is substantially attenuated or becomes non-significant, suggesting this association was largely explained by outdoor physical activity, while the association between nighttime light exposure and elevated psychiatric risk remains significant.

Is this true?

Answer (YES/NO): NO